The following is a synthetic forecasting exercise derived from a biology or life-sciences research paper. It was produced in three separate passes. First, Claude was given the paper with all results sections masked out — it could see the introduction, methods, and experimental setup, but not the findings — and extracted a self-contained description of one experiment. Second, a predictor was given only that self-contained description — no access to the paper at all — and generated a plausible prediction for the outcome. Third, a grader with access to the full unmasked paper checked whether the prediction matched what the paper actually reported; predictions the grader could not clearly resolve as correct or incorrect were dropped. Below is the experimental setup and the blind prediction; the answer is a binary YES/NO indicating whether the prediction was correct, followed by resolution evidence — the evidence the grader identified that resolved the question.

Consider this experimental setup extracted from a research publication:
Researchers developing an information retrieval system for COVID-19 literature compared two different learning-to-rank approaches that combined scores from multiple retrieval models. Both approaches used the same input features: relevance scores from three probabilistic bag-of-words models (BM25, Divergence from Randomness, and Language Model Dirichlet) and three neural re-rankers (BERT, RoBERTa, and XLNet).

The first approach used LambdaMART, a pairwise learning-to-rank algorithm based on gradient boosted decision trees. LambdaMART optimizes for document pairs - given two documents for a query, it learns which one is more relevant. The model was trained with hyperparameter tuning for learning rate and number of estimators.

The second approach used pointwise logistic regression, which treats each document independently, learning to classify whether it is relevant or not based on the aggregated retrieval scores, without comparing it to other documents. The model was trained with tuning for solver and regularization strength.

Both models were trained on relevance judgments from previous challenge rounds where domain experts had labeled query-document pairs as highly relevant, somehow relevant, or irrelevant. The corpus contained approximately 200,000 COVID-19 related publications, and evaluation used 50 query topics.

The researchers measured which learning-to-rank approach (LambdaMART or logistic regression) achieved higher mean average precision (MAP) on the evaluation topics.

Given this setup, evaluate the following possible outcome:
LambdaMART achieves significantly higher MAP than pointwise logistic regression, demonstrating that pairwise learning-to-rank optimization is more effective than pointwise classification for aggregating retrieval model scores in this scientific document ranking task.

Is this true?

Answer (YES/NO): NO